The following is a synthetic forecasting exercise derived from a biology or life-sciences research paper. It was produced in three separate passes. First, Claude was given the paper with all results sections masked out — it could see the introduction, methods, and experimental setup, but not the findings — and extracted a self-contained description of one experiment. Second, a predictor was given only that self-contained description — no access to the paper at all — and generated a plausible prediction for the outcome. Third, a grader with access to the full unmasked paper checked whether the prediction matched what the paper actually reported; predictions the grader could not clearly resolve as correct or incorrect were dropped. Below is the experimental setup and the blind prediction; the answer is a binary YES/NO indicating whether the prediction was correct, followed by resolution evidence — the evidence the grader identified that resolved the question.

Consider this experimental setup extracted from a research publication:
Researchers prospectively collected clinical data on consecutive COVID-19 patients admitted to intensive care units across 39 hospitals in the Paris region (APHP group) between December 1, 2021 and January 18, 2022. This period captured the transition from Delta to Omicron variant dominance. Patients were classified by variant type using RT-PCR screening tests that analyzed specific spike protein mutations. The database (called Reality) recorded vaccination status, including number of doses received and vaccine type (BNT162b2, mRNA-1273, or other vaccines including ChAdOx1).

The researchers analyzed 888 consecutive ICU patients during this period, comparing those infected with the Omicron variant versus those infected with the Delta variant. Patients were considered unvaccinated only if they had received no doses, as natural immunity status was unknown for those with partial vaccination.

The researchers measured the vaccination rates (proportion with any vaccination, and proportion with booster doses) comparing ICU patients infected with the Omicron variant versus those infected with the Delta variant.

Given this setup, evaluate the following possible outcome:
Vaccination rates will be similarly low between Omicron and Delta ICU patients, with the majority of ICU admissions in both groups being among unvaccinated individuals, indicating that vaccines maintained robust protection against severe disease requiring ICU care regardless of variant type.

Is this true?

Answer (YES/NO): NO